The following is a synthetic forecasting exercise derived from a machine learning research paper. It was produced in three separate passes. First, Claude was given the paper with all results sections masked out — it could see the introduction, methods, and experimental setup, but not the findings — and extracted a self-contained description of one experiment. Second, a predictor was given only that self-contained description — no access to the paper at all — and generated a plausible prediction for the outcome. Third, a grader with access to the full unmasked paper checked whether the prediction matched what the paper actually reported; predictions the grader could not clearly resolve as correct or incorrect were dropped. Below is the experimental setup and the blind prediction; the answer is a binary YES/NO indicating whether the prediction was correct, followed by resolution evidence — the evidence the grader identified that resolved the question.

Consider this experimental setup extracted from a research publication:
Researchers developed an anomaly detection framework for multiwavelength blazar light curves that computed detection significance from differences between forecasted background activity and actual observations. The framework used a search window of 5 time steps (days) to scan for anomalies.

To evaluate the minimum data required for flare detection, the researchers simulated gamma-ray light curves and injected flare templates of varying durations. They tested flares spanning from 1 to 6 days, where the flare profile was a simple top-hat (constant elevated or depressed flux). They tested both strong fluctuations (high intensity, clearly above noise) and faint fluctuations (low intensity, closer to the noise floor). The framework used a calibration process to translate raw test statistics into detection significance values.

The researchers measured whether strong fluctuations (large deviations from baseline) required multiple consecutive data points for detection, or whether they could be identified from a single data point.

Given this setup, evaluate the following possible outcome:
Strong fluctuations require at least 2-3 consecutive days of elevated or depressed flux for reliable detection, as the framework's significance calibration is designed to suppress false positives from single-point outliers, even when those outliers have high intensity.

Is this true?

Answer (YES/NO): NO